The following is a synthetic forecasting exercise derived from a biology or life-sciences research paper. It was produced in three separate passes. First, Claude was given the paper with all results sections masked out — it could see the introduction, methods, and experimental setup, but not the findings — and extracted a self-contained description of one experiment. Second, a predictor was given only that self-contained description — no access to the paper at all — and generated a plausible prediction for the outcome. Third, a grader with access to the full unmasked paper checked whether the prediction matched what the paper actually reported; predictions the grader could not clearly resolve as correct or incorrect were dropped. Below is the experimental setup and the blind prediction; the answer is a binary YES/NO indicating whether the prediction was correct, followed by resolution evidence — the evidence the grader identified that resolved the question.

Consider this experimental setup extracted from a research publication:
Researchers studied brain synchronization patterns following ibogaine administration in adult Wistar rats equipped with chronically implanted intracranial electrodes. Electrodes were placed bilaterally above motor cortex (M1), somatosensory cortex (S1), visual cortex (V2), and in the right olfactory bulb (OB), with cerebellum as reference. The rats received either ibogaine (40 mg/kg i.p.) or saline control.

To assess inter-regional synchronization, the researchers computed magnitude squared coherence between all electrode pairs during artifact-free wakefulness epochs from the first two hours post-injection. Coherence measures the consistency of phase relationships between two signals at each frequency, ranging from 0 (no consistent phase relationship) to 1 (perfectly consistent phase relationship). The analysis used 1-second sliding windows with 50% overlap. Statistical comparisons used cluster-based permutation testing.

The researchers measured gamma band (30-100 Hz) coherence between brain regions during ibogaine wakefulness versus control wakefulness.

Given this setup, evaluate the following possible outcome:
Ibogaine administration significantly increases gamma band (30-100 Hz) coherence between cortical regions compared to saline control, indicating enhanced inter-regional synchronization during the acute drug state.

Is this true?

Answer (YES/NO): NO